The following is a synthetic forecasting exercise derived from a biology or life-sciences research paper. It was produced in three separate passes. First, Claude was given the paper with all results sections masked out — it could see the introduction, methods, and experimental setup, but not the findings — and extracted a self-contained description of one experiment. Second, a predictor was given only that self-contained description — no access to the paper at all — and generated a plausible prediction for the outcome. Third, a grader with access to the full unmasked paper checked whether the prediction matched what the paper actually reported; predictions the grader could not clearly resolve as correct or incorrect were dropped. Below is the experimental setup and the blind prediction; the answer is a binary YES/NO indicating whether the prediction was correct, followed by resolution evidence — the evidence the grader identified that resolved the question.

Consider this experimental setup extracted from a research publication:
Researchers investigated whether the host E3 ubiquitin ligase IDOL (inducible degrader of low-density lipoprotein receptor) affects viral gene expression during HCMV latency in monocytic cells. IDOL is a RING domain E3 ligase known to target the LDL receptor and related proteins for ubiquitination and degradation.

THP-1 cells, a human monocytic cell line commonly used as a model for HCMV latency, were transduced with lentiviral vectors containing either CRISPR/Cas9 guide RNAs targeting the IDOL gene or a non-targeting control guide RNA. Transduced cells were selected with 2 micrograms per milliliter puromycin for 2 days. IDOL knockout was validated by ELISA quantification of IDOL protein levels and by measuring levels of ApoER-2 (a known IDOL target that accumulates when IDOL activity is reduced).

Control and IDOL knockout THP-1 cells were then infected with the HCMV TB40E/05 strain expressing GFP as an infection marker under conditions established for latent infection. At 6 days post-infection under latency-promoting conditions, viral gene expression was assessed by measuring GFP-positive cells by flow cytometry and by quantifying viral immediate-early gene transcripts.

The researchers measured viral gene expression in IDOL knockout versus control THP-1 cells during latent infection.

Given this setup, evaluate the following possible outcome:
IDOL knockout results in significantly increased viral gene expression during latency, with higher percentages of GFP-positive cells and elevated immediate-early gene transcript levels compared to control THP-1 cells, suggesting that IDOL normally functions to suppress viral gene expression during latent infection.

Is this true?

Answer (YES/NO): NO